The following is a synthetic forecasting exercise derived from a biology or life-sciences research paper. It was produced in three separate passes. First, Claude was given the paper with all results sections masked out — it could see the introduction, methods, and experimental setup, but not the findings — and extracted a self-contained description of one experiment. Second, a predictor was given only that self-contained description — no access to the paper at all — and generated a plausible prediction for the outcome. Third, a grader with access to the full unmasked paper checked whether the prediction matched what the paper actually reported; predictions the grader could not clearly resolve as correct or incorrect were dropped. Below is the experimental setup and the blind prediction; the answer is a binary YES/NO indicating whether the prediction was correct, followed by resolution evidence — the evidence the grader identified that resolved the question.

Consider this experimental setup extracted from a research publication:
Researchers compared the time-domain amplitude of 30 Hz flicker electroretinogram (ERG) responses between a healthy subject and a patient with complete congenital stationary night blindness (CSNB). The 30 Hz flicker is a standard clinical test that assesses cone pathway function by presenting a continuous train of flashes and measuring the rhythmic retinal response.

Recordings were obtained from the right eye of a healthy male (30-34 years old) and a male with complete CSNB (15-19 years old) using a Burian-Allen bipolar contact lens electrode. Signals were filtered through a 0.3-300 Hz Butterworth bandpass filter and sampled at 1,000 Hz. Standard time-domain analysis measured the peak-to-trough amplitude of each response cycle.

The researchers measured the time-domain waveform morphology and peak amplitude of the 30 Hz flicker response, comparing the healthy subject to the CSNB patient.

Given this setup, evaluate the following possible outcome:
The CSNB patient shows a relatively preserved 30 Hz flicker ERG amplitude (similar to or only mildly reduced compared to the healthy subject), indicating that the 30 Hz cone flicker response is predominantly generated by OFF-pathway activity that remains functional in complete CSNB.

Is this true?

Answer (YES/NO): NO